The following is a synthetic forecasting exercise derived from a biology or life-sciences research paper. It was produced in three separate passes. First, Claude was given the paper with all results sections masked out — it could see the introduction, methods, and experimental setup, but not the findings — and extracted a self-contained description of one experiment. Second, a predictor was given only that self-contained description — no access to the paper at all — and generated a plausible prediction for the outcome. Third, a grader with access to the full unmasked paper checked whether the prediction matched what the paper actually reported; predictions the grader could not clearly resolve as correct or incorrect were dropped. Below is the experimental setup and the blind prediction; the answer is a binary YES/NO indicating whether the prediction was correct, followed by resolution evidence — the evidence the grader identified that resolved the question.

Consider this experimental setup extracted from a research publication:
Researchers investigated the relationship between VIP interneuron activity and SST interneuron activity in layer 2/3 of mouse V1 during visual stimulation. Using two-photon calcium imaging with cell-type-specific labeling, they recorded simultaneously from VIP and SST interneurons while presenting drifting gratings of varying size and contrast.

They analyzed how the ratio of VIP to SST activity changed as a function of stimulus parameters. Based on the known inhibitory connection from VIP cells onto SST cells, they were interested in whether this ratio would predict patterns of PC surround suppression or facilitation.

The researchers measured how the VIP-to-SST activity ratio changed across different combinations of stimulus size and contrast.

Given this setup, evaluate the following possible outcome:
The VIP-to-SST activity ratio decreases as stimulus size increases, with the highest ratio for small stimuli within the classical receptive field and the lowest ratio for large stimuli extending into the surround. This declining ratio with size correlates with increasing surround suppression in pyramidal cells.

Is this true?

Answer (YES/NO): YES